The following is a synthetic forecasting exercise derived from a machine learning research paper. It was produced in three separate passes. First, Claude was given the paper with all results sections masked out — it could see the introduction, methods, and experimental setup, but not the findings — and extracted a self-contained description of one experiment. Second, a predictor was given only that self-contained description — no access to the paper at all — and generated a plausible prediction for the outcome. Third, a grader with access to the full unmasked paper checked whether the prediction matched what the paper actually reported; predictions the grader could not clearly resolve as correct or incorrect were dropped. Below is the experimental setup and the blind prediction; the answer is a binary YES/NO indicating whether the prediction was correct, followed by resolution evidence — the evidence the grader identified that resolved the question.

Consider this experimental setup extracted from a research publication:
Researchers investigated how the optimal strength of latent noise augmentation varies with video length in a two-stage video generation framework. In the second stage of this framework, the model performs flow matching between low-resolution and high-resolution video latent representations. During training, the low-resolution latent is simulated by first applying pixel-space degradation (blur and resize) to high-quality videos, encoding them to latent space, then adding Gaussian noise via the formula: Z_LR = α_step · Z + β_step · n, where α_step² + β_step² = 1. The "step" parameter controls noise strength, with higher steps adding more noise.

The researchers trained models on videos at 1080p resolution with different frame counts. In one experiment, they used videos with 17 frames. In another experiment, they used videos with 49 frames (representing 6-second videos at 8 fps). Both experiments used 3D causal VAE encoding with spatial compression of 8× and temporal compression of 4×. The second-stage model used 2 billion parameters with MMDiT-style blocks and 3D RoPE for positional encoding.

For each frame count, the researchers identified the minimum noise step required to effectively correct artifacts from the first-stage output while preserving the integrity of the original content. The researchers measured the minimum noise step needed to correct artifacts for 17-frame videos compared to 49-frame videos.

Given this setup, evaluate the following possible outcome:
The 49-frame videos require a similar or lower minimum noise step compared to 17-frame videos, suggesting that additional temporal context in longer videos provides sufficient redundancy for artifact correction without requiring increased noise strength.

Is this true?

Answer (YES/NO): NO